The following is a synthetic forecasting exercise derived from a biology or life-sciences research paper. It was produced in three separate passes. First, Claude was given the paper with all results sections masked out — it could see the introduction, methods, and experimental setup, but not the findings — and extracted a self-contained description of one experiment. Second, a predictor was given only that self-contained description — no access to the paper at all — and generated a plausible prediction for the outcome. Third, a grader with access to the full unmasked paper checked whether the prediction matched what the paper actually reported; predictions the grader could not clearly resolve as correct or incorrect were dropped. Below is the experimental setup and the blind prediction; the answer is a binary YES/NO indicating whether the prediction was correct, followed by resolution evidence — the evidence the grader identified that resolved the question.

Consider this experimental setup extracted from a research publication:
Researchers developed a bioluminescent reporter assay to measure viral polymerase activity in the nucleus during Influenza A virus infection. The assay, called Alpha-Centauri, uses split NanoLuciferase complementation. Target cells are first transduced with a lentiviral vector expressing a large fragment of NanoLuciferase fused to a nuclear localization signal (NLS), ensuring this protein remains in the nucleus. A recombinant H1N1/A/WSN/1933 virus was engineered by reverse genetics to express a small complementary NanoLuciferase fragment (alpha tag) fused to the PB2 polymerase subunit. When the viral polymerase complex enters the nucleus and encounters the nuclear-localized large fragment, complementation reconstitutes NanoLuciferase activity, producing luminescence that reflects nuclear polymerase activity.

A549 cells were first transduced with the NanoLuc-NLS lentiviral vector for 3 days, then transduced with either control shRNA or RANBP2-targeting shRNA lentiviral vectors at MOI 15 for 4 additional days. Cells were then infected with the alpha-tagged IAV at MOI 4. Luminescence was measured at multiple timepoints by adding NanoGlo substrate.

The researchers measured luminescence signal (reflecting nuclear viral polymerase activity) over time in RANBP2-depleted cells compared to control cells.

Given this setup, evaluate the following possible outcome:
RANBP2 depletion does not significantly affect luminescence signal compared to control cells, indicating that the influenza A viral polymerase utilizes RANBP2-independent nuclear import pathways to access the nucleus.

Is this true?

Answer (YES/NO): YES